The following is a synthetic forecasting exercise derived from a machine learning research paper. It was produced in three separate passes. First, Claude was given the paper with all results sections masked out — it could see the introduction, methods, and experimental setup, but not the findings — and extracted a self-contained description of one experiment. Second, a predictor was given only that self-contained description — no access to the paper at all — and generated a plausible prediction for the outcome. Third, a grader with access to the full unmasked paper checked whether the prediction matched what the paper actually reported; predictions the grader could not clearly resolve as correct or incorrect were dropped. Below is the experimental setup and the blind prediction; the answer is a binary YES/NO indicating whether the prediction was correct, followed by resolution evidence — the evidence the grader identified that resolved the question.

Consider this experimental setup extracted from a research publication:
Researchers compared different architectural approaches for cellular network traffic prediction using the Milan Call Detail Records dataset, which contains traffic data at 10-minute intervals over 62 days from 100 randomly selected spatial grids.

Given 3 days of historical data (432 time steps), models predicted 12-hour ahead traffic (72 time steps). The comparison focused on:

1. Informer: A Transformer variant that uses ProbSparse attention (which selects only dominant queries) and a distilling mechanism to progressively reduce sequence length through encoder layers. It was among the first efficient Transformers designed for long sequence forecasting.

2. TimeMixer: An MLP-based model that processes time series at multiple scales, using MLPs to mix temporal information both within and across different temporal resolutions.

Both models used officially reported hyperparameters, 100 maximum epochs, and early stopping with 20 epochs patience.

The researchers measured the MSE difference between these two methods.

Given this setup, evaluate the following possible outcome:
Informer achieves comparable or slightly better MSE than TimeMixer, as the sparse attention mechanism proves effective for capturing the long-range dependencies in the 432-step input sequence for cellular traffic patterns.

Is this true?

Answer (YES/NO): NO